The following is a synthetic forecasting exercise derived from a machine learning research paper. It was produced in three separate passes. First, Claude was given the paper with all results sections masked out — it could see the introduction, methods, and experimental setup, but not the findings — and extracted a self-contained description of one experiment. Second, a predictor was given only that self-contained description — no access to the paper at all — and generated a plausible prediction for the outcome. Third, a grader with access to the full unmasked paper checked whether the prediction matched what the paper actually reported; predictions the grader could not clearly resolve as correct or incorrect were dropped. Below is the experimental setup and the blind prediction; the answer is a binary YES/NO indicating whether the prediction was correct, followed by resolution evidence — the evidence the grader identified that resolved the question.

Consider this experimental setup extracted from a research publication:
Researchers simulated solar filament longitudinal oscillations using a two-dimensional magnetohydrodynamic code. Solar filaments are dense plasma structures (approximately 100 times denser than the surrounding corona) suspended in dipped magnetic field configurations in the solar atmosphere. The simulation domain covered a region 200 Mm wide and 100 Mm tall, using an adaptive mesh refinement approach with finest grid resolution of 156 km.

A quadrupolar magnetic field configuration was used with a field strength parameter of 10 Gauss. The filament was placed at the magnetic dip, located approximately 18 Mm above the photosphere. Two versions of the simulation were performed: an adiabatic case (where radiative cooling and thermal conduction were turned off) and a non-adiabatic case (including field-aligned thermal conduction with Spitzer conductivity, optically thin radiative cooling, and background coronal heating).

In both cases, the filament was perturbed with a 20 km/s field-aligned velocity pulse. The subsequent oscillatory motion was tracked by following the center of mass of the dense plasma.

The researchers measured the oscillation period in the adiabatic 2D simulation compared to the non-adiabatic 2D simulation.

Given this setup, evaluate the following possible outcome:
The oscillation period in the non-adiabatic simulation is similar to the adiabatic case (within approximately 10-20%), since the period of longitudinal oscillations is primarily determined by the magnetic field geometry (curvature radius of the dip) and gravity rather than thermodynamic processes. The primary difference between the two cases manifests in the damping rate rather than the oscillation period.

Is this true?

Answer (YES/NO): YES